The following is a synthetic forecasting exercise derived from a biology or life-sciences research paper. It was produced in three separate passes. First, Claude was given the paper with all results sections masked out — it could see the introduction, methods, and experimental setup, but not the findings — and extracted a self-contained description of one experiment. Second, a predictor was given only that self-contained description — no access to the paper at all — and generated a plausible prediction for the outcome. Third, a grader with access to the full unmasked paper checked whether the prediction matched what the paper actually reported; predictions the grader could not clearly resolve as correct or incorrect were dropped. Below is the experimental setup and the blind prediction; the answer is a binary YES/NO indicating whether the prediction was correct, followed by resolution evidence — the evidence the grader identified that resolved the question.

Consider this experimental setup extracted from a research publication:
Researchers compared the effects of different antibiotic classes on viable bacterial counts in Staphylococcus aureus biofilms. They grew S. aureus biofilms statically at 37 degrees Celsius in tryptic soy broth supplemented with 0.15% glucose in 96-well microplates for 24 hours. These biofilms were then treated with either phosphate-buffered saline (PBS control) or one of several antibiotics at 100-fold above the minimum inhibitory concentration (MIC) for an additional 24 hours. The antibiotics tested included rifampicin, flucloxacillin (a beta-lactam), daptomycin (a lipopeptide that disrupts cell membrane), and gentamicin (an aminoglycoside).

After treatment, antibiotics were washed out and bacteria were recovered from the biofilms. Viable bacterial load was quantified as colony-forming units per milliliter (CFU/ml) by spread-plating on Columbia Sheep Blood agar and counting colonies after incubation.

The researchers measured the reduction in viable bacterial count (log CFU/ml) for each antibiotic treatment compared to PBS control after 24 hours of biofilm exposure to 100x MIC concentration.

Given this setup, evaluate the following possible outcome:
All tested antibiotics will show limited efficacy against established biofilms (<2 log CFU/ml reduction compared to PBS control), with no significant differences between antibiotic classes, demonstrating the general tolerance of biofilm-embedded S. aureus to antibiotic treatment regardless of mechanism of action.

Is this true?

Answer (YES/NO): NO